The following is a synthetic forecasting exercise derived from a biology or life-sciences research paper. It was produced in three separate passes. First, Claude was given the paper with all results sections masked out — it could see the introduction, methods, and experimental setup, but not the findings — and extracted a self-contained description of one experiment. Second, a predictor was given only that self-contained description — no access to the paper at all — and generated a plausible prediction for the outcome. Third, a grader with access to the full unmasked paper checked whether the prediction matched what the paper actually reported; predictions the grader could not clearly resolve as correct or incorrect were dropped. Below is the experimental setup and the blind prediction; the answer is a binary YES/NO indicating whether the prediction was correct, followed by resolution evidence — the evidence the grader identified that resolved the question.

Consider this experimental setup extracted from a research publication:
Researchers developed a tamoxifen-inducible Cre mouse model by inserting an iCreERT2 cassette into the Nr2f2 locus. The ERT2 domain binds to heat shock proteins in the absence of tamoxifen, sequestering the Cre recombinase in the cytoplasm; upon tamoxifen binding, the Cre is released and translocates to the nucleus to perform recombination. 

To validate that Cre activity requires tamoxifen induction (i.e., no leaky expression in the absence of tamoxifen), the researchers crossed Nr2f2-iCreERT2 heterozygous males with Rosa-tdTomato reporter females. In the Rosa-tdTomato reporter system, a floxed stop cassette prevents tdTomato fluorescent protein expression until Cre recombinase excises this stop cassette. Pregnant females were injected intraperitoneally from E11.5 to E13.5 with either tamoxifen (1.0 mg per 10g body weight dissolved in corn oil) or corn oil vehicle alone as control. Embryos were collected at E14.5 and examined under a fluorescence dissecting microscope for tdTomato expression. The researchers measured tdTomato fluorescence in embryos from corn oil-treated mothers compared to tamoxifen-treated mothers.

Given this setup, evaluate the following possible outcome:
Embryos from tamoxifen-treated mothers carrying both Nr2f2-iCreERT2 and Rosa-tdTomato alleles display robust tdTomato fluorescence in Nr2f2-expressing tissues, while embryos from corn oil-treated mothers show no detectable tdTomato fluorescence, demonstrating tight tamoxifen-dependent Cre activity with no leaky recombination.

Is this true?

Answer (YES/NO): YES